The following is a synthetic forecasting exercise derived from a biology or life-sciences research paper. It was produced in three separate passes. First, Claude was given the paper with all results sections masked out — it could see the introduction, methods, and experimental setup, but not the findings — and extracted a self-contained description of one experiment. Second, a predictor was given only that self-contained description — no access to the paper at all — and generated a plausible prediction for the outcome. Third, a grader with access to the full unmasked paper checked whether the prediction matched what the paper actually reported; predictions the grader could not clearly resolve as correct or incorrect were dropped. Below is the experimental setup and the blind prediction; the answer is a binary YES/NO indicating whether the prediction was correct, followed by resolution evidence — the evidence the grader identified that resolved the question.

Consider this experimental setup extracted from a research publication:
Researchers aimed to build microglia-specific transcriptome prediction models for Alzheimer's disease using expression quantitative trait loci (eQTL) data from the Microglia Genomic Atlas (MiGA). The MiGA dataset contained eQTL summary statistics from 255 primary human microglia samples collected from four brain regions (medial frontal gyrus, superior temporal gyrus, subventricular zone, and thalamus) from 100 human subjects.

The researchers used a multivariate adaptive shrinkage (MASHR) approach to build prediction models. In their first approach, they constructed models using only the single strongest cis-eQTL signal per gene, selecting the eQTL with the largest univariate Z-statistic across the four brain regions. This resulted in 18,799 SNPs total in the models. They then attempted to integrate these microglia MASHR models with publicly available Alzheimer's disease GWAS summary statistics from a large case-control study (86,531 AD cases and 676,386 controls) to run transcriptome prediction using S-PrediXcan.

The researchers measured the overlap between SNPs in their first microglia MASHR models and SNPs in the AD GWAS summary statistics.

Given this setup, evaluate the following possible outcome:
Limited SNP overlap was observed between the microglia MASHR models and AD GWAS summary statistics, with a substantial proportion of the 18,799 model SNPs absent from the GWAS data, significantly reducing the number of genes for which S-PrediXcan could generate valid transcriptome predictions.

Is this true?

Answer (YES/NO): YES